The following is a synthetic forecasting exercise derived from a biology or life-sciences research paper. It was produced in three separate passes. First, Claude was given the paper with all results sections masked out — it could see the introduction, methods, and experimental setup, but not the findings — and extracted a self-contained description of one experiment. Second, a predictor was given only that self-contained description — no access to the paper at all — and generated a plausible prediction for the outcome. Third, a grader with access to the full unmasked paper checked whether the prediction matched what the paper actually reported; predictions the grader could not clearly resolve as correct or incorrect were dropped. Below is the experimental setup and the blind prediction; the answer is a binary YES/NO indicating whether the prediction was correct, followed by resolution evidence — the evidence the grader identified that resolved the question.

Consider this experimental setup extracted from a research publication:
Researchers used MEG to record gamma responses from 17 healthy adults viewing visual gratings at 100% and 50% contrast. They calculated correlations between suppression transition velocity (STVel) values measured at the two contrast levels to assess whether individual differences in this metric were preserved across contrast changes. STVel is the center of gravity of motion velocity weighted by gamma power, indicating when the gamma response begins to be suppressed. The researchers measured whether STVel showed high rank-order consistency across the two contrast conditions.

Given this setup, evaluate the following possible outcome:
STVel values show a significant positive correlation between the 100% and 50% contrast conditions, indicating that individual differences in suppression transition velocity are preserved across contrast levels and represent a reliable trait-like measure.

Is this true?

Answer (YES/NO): YES